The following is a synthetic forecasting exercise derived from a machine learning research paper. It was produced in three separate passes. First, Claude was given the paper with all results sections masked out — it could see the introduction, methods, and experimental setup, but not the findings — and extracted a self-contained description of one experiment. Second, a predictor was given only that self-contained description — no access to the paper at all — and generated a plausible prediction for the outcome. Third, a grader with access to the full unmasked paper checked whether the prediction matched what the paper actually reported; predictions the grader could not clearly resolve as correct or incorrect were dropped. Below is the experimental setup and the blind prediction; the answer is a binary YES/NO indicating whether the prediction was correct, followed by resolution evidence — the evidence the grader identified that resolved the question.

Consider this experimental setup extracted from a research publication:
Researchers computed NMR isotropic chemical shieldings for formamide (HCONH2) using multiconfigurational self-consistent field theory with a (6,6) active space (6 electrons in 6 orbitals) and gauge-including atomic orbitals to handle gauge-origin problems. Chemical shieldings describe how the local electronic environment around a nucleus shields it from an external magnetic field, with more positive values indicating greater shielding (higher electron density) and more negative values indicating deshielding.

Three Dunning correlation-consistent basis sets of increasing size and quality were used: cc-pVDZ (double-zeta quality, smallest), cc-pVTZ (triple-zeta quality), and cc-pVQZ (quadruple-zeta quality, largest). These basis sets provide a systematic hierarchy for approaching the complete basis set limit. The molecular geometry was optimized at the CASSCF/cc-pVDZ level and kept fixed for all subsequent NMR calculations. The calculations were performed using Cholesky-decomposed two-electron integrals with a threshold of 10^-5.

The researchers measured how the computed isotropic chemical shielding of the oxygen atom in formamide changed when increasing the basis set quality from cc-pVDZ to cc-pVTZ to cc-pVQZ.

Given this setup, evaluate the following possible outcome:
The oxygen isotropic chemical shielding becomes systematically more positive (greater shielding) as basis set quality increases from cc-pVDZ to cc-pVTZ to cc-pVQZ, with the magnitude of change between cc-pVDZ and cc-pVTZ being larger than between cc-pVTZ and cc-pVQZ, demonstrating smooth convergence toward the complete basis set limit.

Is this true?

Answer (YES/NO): NO